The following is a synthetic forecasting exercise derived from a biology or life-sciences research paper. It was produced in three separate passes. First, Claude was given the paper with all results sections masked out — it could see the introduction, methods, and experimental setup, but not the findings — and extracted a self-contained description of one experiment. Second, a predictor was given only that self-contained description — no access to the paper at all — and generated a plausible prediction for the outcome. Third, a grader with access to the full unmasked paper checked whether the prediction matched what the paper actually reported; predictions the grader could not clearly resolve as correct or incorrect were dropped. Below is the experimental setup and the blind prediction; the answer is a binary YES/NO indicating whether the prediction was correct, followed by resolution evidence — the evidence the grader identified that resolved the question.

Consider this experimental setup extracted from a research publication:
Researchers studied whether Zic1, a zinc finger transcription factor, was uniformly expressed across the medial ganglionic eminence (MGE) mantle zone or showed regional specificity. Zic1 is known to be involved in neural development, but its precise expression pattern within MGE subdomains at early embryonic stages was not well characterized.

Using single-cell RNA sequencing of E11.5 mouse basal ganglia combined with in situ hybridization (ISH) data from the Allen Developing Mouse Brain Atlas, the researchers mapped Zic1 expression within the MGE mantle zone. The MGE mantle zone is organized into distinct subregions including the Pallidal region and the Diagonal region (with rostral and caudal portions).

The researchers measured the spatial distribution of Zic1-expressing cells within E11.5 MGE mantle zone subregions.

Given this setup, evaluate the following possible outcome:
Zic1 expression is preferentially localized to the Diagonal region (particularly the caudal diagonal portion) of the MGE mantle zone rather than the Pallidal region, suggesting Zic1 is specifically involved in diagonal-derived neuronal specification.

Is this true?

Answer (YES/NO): NO